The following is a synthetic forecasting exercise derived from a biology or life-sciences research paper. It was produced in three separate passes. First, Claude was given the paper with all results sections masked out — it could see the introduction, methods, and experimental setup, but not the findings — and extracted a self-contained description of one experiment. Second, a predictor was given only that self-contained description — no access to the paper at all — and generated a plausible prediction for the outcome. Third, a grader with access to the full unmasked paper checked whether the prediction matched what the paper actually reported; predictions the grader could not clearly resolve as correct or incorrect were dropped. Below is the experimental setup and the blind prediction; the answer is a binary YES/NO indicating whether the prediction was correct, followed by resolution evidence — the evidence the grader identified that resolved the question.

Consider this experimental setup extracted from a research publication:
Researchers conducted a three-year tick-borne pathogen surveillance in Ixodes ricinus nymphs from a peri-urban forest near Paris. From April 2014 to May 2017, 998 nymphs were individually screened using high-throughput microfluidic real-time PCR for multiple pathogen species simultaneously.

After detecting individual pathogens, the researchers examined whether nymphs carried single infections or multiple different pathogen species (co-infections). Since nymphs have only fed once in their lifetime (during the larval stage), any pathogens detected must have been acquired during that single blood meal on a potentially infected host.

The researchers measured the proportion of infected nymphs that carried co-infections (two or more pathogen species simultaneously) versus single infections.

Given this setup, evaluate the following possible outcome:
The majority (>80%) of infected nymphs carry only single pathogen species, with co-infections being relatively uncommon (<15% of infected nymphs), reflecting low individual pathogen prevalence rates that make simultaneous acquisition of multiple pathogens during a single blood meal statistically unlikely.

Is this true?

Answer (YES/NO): YES